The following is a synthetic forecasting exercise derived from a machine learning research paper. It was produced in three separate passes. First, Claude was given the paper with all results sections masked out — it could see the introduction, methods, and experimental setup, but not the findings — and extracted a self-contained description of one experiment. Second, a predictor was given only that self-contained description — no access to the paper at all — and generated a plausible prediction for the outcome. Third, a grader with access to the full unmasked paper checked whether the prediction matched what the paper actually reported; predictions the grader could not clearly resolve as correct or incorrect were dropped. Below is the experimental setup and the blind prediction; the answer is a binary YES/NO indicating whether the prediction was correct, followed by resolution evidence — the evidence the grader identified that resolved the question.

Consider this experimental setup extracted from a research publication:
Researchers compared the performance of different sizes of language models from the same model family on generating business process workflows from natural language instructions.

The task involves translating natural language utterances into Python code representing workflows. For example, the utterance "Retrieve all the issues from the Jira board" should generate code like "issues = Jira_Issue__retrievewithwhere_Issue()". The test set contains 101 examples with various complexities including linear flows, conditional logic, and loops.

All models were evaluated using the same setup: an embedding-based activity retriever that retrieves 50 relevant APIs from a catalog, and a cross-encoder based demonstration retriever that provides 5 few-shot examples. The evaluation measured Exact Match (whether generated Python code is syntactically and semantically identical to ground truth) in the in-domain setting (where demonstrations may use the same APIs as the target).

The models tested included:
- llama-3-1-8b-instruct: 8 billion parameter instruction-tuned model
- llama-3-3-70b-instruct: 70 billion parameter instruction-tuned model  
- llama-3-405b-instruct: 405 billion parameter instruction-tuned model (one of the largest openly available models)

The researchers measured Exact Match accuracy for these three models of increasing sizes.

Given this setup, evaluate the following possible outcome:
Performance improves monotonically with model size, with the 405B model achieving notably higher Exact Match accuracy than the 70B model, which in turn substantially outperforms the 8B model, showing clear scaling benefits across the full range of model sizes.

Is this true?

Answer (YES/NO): NO